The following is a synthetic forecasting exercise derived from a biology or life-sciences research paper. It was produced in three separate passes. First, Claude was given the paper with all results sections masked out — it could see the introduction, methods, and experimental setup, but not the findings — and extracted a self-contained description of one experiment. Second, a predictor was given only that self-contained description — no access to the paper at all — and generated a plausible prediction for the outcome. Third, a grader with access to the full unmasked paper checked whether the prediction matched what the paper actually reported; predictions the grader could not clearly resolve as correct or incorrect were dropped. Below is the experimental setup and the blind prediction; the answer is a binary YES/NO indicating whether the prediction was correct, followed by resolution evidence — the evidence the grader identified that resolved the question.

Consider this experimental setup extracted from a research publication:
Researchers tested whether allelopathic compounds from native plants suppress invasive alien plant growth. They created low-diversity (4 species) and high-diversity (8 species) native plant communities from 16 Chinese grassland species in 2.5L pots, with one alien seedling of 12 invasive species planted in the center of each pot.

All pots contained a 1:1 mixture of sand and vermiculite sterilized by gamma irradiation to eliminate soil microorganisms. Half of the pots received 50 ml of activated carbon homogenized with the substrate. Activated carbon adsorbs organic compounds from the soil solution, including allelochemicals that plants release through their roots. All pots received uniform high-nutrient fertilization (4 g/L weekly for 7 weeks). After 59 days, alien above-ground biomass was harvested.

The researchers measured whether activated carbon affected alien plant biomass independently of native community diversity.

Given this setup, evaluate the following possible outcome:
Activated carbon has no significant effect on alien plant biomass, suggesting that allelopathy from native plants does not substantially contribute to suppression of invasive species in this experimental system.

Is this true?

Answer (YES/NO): YES